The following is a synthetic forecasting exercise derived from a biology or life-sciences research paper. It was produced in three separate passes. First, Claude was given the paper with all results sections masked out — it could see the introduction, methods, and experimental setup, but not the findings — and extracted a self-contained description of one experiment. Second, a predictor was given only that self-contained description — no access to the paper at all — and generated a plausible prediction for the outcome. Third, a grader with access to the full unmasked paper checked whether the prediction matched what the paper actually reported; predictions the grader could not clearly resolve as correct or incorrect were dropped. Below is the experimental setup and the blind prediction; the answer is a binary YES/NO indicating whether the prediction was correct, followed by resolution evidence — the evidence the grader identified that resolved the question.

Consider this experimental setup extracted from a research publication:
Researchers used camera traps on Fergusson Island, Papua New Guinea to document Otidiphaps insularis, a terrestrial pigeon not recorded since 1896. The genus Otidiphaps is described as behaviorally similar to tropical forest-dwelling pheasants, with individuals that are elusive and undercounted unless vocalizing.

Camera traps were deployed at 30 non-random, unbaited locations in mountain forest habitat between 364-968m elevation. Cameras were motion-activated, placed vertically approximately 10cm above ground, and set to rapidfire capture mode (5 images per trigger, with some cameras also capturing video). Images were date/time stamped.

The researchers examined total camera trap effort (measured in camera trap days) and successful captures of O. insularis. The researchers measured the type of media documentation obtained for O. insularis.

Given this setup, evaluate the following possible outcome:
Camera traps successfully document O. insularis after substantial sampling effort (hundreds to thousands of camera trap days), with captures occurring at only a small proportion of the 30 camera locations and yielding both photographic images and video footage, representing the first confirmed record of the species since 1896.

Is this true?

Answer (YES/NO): YES